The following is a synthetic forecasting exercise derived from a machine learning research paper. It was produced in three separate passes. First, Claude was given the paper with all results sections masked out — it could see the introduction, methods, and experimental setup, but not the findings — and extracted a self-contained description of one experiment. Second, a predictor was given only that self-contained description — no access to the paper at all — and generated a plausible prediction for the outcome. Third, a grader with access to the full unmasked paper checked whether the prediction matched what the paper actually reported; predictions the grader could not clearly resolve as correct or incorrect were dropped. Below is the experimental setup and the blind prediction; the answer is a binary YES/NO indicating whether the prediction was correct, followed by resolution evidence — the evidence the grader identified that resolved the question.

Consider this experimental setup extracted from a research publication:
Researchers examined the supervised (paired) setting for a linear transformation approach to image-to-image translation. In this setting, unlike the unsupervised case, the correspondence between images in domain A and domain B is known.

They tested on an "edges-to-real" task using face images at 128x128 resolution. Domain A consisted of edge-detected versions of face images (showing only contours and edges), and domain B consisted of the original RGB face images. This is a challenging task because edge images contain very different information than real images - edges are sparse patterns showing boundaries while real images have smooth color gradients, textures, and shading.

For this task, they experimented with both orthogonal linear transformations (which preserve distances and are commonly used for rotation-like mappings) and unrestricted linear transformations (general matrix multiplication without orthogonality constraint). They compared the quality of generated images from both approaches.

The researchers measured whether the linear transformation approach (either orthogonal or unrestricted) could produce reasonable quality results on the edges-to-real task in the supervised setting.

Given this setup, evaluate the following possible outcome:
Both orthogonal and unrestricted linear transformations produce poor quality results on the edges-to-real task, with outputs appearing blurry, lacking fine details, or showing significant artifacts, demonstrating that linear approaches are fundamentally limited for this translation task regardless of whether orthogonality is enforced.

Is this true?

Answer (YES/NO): YES